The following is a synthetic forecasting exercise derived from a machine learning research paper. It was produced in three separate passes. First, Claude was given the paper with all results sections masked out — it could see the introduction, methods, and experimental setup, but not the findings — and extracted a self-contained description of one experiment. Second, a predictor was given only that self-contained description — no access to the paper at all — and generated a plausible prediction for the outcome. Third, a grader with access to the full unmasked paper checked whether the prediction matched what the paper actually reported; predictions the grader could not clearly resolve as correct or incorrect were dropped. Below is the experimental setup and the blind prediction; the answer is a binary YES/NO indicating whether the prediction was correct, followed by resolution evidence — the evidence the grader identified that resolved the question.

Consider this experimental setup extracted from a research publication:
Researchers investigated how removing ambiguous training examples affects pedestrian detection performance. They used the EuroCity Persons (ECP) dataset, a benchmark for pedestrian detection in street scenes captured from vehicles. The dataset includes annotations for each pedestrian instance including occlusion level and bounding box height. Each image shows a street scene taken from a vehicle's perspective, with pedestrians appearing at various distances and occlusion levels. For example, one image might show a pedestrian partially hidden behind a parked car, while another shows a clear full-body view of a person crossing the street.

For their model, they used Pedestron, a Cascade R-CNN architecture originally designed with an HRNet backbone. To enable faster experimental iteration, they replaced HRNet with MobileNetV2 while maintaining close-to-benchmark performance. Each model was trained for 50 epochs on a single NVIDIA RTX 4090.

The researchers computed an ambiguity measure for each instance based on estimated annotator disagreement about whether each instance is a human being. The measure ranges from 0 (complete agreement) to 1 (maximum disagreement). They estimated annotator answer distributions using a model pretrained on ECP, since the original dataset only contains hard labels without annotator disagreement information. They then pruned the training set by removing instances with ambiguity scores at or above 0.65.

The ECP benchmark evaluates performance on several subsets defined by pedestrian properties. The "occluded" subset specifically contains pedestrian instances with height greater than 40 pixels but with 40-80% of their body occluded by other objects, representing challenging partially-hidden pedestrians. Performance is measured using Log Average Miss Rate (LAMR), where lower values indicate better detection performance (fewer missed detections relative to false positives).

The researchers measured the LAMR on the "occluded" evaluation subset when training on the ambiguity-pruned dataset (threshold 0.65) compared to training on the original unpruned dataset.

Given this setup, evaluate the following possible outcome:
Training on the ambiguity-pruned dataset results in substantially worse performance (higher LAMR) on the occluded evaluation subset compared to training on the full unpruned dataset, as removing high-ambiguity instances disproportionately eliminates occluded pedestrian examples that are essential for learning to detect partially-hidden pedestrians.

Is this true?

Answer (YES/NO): YES